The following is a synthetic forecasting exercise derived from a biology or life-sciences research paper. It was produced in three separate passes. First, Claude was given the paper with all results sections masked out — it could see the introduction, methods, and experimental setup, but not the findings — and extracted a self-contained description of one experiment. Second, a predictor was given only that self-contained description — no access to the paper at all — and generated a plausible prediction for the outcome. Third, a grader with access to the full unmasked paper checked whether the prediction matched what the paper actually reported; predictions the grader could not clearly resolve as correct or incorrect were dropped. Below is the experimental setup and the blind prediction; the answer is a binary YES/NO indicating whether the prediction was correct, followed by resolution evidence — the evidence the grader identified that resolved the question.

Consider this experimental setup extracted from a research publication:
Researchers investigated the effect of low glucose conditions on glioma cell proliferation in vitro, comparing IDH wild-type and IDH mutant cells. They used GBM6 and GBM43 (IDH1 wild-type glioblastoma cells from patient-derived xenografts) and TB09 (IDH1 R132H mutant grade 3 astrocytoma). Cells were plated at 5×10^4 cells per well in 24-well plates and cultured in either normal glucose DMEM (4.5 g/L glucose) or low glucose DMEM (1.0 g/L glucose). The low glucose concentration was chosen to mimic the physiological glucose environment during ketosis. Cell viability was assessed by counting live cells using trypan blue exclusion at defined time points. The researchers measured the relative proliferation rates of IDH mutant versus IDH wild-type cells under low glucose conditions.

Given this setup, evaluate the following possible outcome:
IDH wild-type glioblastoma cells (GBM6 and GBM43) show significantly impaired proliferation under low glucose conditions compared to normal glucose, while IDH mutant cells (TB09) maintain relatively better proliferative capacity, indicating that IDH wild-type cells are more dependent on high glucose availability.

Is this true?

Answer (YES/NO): NO